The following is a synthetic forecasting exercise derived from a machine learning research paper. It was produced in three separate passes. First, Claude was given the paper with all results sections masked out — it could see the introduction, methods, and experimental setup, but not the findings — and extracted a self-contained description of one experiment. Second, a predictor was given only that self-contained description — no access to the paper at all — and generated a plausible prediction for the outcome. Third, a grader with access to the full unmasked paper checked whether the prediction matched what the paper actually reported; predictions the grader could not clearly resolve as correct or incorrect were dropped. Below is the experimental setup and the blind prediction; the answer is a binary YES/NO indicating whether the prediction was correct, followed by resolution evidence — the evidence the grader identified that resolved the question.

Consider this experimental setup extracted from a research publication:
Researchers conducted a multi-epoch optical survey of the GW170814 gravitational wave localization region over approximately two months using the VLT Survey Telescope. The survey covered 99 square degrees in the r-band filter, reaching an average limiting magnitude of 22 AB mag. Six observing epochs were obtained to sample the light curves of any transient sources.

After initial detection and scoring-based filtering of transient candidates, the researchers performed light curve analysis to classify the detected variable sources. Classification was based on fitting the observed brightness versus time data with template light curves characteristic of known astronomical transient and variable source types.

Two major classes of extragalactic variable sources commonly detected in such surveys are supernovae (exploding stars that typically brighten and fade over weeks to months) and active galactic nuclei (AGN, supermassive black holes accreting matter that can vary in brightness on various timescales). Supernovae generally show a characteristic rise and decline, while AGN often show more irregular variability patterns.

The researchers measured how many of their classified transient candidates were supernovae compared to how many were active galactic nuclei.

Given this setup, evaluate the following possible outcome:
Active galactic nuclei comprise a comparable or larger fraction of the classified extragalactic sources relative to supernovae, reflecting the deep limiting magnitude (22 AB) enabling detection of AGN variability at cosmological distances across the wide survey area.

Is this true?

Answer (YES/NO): NO